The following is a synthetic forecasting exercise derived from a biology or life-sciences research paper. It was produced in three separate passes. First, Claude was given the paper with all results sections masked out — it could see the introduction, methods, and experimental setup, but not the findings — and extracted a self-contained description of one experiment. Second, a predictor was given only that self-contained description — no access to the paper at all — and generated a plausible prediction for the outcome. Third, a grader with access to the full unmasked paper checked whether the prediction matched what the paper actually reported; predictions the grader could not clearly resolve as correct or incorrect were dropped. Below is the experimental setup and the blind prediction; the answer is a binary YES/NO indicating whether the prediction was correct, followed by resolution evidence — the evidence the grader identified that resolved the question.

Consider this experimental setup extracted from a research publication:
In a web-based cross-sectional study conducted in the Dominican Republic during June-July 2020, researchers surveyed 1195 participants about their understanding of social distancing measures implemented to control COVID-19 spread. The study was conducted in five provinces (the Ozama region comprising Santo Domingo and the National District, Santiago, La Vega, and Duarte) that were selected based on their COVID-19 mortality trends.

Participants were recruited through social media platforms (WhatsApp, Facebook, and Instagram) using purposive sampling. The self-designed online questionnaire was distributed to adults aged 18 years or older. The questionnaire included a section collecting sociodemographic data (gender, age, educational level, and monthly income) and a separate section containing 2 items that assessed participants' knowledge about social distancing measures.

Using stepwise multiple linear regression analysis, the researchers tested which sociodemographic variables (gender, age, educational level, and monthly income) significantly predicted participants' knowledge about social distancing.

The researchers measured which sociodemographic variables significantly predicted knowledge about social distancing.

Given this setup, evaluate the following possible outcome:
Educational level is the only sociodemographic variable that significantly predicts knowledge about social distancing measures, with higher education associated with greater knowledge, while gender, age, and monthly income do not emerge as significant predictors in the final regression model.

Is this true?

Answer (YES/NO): NO